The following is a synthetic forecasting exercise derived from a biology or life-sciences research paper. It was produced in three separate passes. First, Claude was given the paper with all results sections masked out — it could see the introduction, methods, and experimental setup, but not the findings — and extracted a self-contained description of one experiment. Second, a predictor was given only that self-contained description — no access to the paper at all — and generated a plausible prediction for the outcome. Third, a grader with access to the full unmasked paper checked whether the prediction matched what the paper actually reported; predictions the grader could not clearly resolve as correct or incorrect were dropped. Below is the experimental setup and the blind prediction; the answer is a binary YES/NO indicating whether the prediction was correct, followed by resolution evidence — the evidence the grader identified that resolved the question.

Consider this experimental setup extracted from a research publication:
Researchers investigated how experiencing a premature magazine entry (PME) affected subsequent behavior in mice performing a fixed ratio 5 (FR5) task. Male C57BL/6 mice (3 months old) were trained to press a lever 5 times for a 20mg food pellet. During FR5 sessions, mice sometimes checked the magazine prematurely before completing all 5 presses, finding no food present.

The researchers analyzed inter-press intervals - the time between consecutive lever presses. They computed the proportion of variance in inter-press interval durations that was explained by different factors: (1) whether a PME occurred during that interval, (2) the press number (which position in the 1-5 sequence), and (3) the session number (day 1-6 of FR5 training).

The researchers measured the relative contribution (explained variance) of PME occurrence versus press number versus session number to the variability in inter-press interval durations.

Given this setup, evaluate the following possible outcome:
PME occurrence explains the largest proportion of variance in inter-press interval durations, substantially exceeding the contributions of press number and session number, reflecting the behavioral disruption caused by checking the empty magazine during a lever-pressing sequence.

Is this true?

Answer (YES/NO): YES